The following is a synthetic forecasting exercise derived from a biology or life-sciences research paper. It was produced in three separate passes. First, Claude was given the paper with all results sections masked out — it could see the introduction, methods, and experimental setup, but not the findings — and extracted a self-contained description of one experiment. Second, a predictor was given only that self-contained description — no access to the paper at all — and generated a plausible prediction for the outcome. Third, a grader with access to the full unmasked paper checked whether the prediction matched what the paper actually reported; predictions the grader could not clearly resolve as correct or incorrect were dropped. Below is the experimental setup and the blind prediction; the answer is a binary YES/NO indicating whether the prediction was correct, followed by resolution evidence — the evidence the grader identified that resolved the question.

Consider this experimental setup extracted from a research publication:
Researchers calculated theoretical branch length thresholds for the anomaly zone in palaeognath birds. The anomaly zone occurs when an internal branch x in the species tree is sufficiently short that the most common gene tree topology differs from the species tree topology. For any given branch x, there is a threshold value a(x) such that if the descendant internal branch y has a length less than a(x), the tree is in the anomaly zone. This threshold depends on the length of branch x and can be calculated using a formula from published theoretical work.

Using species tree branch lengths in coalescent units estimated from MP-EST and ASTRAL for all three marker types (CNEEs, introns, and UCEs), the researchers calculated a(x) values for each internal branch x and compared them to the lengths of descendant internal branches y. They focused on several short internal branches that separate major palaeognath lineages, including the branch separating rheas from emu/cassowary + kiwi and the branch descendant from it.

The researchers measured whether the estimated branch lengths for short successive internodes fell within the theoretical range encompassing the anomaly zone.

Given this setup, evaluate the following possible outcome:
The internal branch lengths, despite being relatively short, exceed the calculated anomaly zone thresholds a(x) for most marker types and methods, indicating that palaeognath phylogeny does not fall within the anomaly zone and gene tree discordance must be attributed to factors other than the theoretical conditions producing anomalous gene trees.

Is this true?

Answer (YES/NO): NO